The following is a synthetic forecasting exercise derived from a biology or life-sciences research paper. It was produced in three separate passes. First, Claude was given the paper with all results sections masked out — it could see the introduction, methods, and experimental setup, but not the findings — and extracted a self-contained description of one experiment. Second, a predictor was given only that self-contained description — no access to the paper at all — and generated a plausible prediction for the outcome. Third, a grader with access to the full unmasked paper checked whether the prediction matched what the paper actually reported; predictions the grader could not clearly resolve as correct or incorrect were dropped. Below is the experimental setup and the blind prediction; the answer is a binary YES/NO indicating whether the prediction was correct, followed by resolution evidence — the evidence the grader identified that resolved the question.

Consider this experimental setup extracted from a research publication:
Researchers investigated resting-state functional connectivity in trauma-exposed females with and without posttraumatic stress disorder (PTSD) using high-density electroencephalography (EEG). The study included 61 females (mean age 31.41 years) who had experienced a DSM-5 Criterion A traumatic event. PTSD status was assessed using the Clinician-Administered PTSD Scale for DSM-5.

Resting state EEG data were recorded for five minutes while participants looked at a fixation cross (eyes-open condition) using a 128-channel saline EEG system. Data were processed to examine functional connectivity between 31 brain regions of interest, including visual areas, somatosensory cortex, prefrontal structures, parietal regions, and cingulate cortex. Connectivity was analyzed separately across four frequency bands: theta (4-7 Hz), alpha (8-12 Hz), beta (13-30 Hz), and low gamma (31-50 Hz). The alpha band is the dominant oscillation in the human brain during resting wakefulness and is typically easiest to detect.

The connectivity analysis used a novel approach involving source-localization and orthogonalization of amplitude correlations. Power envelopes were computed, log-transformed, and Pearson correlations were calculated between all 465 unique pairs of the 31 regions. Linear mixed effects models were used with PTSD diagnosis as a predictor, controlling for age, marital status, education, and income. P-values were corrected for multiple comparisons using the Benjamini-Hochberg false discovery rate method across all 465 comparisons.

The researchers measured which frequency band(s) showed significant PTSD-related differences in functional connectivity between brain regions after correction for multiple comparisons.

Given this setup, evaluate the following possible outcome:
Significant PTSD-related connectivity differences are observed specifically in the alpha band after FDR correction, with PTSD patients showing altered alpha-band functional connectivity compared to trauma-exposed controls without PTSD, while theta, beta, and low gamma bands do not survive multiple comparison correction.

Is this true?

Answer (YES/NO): NO